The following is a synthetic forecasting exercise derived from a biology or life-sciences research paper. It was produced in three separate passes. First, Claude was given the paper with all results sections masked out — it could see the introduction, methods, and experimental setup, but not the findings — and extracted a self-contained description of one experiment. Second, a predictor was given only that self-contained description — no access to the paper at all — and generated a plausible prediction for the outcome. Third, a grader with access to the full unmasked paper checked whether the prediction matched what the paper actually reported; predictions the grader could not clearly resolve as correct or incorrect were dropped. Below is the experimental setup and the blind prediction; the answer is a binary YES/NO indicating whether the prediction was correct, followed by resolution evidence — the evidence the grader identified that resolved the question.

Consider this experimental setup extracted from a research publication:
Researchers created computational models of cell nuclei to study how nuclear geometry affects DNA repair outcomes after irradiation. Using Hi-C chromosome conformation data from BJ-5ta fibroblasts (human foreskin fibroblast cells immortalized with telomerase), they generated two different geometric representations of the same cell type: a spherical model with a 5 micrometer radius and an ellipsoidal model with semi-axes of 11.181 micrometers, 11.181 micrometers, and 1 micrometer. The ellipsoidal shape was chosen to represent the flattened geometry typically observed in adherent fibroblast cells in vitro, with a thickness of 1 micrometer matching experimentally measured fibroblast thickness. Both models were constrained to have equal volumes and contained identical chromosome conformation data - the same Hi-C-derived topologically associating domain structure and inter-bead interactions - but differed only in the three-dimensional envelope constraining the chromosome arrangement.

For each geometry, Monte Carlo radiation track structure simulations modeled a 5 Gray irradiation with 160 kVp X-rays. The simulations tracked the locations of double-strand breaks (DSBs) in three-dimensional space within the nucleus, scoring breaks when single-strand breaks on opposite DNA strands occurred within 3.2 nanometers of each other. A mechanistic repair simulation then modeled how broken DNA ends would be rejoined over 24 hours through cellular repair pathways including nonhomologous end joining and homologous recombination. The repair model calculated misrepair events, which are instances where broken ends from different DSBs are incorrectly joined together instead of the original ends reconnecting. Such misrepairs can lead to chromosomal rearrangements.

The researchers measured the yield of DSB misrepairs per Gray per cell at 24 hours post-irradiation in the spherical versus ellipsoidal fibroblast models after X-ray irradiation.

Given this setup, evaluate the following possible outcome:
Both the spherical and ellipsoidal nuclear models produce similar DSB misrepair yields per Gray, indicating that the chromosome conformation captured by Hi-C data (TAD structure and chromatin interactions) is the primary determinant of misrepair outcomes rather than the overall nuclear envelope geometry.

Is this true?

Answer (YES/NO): YES